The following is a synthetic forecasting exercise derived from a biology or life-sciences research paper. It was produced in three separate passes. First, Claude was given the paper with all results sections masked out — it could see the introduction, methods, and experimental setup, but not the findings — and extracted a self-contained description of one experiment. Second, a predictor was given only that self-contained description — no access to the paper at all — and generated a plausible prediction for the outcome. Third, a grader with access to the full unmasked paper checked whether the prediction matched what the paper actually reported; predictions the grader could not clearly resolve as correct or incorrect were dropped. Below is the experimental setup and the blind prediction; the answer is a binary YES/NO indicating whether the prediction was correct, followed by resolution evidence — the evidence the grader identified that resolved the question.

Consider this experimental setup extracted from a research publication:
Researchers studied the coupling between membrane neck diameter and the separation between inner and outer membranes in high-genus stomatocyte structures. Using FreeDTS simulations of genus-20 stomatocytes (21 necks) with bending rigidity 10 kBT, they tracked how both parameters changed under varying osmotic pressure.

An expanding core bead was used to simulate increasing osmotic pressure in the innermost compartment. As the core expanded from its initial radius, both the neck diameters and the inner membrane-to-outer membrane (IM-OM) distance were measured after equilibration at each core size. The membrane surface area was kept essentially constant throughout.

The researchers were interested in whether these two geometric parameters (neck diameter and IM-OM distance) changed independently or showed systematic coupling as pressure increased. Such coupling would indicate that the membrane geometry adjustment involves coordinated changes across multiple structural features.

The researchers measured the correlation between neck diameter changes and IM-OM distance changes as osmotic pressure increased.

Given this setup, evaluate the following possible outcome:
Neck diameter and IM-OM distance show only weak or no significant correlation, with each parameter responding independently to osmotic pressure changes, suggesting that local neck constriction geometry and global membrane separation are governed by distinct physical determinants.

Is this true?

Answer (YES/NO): NO